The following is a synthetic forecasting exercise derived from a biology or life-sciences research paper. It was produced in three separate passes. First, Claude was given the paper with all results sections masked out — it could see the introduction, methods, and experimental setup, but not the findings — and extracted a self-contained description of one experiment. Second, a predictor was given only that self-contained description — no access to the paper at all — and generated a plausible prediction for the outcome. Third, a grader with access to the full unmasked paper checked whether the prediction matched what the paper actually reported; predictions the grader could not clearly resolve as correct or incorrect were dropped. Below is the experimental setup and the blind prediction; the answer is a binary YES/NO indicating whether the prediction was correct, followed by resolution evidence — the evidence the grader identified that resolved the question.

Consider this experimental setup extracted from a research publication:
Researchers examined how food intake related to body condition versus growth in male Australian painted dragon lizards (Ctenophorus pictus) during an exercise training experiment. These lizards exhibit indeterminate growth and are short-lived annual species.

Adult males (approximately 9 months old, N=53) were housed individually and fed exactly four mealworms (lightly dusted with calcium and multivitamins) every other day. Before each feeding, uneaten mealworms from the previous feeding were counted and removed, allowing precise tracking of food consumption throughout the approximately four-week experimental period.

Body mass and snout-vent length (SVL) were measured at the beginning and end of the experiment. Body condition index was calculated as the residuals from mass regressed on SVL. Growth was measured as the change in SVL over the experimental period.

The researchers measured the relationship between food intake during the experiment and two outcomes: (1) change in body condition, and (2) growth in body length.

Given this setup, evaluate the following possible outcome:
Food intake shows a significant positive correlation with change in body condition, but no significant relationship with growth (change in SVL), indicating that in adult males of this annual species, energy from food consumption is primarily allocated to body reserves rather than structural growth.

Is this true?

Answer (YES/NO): NO